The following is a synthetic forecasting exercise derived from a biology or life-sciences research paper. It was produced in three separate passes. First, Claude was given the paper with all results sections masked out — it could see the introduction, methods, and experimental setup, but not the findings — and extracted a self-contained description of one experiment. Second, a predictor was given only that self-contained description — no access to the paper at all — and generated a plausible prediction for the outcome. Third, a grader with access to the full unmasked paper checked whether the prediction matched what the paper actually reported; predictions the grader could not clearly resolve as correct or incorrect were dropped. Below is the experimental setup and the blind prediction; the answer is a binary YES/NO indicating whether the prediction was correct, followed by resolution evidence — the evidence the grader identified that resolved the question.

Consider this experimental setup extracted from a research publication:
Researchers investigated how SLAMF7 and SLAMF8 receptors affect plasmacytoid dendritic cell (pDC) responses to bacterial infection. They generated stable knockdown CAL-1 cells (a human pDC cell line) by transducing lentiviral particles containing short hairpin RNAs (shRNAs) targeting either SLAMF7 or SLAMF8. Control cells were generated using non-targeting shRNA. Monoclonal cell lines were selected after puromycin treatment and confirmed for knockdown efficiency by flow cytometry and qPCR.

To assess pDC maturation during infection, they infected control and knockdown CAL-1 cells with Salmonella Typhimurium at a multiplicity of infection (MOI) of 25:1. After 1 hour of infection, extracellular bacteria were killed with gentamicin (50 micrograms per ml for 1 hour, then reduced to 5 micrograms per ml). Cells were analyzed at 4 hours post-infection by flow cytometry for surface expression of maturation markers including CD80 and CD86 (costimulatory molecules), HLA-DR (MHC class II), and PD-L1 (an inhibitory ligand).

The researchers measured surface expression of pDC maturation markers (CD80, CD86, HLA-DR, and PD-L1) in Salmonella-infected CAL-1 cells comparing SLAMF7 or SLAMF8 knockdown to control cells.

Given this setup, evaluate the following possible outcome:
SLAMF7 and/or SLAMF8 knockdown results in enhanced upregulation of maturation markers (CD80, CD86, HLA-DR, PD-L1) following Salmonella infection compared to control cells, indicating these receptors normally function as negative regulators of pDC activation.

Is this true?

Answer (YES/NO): NO